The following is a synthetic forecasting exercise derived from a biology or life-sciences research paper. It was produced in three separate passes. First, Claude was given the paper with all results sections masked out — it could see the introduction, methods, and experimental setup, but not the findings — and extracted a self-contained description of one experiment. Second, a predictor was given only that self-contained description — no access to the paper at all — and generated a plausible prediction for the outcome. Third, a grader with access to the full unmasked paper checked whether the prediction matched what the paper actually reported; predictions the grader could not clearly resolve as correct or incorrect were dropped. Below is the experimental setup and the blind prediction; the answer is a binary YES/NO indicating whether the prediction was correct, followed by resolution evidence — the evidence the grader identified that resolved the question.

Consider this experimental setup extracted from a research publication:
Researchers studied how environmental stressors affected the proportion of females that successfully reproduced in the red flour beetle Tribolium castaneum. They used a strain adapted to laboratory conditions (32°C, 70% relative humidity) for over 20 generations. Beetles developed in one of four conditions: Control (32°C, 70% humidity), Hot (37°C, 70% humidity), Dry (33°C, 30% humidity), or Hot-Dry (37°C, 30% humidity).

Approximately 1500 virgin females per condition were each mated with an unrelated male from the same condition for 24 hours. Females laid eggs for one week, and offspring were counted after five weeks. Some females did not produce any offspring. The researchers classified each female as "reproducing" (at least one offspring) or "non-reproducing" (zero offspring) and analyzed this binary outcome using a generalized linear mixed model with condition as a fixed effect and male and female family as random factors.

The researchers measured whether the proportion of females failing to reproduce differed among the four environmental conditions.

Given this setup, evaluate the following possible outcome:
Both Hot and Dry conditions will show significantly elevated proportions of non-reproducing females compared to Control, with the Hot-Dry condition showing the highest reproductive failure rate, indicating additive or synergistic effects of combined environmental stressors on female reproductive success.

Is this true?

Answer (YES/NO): NO